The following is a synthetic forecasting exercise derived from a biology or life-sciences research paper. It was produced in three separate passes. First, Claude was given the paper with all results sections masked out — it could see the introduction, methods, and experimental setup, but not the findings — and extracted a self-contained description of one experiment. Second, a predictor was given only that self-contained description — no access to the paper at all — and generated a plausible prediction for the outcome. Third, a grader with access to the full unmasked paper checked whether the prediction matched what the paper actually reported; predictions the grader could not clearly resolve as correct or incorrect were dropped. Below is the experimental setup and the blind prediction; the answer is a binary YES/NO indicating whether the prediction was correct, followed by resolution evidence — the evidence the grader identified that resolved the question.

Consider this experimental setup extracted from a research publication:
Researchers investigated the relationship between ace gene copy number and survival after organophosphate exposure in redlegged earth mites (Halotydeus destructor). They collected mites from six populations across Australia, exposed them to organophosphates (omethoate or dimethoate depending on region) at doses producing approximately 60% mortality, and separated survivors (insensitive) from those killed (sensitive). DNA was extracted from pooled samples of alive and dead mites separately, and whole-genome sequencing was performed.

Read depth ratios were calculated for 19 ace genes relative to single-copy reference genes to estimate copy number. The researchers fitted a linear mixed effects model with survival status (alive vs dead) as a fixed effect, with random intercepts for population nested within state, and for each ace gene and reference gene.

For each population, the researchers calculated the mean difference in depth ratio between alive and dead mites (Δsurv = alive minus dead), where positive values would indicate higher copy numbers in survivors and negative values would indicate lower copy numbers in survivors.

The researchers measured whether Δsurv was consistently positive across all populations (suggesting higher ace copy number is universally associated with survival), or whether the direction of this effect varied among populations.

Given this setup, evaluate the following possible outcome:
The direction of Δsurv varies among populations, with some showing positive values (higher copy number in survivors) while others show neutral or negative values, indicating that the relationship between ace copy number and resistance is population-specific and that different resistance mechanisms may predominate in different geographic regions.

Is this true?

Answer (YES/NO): YES